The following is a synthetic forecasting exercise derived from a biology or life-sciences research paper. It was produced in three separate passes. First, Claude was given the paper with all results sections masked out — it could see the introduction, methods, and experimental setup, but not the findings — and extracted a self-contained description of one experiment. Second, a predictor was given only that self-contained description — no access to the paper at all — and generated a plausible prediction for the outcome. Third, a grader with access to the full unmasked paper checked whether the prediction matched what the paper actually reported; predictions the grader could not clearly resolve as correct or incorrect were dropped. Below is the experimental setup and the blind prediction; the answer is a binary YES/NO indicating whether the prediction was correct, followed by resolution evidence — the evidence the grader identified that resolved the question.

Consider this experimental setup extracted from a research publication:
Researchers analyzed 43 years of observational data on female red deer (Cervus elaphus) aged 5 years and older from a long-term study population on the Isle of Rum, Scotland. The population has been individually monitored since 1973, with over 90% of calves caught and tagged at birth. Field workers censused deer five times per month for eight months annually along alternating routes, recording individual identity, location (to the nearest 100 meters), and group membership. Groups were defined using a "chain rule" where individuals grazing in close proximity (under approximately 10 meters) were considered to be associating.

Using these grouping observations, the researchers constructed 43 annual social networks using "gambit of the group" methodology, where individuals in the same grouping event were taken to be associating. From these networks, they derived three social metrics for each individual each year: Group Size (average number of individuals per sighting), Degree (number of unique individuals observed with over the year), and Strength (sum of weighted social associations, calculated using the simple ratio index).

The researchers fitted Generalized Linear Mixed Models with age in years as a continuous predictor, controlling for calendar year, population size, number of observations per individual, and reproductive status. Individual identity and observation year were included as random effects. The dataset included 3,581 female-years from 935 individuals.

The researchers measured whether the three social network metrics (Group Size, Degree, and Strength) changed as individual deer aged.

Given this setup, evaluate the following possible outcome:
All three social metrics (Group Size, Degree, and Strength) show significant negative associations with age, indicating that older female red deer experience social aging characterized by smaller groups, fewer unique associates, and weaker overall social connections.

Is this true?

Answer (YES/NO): YES